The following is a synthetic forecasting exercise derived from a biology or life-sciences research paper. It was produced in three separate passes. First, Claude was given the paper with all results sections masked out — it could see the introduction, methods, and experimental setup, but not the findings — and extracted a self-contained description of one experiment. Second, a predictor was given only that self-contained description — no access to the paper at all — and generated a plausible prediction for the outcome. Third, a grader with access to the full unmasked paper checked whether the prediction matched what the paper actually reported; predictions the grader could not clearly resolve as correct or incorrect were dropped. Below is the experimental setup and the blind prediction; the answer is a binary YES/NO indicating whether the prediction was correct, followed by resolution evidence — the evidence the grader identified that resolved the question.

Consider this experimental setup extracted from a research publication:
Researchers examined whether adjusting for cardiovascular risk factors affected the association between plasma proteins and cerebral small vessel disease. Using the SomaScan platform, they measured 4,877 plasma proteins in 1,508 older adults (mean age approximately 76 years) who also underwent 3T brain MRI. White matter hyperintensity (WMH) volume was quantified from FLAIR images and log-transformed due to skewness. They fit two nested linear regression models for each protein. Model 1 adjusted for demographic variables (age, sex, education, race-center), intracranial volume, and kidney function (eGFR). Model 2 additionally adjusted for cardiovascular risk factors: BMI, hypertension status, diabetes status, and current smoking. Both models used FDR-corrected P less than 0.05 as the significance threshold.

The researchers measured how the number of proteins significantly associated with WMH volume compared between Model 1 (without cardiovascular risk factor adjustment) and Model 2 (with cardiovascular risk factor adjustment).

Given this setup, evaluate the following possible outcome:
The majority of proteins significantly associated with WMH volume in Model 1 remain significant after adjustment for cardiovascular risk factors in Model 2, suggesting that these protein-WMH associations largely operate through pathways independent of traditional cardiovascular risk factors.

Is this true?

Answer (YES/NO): NO